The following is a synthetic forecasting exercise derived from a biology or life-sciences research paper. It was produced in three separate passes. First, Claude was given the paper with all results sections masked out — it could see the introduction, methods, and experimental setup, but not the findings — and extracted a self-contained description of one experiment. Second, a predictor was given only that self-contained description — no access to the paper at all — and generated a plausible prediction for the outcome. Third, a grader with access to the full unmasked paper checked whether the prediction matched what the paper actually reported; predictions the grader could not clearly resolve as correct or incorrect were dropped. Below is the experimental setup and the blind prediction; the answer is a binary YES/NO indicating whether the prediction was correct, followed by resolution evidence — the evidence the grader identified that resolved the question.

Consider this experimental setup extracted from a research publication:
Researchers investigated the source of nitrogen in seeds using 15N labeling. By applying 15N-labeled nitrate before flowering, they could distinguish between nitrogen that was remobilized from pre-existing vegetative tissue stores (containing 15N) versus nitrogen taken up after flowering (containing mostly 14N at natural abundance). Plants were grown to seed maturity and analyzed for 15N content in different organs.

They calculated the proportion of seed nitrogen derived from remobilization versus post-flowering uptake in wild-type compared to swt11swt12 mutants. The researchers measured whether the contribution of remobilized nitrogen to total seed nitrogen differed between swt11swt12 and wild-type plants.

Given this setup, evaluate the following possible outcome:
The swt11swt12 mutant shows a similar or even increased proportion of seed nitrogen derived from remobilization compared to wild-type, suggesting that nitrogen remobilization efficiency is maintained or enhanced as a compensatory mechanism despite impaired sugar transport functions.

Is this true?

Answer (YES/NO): YES